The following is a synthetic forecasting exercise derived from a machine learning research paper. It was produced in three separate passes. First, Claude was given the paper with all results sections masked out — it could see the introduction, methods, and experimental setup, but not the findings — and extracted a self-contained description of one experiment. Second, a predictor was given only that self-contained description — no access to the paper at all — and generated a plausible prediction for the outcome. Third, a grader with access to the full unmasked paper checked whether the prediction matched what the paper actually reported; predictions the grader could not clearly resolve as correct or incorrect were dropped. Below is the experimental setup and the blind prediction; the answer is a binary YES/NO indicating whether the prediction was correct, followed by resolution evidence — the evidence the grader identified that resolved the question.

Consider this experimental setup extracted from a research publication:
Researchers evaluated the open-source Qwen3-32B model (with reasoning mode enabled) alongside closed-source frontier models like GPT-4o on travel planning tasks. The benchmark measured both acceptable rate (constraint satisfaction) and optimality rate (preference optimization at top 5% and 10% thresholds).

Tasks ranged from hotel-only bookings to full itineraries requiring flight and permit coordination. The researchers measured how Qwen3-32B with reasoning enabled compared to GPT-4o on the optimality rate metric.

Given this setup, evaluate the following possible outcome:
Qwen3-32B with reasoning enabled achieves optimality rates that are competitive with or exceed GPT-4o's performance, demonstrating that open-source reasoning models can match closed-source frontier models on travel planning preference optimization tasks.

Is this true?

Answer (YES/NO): NO